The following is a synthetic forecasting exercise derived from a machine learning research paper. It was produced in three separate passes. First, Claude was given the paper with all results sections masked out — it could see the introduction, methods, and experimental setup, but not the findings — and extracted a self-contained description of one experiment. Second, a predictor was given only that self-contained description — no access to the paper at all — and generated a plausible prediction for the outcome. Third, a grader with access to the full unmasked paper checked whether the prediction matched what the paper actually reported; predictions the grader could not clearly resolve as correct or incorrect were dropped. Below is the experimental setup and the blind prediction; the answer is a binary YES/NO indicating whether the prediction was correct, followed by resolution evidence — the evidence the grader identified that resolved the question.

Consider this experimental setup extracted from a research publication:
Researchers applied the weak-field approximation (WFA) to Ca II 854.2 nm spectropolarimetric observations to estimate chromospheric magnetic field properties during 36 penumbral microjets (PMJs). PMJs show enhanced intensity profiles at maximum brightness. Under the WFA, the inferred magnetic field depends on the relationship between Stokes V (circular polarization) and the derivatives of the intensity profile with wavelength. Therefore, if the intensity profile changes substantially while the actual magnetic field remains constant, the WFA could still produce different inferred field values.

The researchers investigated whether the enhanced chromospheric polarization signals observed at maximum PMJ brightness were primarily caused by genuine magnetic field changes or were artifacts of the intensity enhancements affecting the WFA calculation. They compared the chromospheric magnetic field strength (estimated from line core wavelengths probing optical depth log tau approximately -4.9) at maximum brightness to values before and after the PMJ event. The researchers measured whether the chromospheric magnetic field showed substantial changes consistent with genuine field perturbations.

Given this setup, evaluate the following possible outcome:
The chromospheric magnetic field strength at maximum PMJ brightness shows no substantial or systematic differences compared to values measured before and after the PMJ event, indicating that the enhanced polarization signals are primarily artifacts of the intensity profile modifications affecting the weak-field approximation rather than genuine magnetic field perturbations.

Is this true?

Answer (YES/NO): NO